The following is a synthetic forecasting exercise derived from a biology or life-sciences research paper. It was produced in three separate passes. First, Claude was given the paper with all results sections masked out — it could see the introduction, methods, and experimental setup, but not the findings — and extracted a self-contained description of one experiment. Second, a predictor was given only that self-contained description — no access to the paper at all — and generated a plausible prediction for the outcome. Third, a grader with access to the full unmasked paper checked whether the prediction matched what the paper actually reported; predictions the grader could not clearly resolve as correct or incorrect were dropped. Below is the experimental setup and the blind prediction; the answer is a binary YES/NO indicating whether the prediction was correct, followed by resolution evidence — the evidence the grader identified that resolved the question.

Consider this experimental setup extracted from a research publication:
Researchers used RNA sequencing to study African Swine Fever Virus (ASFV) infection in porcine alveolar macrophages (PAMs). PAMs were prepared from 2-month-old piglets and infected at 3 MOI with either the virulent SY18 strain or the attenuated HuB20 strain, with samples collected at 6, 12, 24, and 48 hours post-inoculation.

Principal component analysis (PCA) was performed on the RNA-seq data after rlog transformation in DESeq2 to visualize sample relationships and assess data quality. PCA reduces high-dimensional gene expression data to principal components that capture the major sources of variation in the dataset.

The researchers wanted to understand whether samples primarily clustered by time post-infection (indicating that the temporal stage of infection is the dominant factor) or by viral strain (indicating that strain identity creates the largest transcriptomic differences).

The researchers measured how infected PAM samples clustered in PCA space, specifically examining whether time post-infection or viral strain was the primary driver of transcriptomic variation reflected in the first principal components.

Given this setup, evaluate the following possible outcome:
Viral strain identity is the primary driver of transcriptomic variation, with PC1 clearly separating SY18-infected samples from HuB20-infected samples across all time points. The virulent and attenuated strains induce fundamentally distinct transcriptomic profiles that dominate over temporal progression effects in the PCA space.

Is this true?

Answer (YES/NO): NO